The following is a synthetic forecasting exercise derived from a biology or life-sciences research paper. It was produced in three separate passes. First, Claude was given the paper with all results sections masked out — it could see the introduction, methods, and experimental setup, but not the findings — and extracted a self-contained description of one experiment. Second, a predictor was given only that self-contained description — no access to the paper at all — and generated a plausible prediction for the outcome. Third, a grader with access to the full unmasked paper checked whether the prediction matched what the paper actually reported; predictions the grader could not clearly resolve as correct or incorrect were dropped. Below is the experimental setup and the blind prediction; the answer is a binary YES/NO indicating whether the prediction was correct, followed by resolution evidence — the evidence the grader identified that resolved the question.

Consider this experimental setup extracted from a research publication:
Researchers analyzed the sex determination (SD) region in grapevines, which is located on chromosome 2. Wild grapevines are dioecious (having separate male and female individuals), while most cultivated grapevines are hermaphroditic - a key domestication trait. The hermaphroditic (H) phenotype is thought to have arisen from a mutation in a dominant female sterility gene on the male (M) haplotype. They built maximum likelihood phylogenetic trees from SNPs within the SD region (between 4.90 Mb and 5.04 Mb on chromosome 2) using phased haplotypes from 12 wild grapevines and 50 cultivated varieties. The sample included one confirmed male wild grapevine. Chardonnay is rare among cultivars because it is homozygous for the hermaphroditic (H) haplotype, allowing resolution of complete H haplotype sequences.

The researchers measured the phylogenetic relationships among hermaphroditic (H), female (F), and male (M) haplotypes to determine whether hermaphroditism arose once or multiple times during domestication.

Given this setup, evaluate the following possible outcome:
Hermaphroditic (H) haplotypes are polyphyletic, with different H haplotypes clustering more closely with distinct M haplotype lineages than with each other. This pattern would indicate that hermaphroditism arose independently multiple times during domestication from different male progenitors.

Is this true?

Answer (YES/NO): NO